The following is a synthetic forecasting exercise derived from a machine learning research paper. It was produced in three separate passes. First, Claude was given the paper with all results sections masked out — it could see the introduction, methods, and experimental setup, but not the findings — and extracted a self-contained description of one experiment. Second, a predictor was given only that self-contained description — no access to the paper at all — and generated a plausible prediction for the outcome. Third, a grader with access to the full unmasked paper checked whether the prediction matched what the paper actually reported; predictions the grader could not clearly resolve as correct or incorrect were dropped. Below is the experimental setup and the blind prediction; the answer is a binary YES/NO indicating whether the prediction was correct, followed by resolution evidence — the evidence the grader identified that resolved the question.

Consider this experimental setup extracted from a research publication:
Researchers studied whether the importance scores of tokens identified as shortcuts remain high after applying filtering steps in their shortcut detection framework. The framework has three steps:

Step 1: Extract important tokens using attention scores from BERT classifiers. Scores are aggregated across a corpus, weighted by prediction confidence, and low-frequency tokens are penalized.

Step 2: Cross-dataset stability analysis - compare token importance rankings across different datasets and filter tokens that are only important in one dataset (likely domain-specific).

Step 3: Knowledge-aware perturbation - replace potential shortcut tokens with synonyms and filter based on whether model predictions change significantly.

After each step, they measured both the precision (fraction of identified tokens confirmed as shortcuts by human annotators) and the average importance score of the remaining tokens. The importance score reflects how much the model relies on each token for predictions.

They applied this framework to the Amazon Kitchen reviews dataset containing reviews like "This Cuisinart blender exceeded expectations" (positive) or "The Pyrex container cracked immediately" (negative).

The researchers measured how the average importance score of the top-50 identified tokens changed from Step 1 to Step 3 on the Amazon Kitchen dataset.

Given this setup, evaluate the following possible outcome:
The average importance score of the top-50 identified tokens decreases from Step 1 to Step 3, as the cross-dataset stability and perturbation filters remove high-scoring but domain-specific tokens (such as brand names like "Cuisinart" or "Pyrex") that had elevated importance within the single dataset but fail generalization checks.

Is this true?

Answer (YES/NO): NO